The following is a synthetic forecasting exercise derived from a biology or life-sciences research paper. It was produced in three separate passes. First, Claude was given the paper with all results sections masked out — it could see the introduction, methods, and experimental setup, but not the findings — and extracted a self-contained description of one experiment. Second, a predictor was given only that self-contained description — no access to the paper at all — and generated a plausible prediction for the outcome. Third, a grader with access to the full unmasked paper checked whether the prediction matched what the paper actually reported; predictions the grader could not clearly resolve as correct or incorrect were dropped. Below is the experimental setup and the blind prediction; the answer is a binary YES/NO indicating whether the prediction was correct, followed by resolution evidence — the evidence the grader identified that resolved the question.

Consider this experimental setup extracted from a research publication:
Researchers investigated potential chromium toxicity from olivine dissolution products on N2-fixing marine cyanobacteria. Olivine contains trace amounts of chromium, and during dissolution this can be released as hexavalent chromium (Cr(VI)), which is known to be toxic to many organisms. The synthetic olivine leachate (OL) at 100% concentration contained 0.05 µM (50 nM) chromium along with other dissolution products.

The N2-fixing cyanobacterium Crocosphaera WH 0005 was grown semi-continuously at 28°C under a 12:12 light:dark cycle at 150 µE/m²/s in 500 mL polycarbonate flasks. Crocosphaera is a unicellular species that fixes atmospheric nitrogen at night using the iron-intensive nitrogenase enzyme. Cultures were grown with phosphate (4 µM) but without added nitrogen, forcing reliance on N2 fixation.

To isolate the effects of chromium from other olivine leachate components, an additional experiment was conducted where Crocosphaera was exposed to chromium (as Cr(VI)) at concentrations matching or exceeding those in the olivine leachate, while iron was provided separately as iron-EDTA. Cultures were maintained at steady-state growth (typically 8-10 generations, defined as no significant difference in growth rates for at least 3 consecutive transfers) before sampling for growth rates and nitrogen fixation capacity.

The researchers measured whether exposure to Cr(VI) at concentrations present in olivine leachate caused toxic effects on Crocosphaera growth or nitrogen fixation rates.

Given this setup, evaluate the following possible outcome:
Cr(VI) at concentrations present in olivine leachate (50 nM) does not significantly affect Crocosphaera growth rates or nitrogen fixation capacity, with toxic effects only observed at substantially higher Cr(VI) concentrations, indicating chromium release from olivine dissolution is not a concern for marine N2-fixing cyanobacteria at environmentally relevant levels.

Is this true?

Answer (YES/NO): NO